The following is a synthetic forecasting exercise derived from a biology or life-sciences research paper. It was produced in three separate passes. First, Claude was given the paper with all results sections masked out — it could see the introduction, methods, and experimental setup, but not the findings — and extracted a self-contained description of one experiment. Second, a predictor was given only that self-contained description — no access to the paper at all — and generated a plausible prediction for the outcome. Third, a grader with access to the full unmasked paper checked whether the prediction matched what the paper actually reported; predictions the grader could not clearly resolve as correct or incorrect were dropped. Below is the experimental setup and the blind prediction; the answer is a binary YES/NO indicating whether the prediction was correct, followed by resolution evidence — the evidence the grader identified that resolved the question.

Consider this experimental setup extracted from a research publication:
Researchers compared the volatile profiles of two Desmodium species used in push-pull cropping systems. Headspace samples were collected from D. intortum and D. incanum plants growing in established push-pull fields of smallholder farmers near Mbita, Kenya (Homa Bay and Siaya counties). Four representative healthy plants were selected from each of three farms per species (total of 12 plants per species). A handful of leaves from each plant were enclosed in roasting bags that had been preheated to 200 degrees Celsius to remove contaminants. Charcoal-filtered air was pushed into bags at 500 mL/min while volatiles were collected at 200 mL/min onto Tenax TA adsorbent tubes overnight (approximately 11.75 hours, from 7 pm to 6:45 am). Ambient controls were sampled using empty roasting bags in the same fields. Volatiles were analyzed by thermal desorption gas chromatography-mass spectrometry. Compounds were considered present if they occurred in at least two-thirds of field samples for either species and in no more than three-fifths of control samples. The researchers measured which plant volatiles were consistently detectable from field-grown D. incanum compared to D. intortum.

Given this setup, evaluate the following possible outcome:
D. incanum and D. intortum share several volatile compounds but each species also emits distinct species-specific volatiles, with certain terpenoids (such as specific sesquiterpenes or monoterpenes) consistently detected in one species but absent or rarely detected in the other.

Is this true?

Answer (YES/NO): YES